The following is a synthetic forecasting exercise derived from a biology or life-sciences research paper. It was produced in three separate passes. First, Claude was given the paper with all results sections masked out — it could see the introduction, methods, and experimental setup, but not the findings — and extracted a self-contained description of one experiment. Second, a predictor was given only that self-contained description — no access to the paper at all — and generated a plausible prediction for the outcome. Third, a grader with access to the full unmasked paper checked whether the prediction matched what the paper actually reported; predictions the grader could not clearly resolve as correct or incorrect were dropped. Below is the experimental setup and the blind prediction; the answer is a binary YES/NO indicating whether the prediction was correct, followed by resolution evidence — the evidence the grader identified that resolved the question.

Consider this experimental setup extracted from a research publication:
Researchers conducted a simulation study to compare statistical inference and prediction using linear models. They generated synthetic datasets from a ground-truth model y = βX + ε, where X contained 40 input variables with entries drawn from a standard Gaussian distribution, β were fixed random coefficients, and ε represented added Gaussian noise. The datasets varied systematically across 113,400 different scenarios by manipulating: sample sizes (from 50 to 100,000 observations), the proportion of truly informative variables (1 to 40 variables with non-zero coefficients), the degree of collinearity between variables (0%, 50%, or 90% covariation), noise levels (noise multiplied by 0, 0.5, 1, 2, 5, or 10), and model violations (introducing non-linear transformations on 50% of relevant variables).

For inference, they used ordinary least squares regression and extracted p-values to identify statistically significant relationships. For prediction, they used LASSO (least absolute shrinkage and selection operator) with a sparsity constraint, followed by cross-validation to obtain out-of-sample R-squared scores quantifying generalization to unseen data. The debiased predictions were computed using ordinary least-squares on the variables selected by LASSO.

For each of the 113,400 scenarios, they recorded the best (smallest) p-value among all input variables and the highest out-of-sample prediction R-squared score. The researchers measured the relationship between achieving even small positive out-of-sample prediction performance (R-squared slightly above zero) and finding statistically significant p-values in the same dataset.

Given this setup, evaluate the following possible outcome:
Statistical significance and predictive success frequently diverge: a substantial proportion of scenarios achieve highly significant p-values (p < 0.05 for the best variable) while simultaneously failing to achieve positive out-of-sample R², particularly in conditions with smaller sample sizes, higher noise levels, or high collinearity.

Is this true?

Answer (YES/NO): NO